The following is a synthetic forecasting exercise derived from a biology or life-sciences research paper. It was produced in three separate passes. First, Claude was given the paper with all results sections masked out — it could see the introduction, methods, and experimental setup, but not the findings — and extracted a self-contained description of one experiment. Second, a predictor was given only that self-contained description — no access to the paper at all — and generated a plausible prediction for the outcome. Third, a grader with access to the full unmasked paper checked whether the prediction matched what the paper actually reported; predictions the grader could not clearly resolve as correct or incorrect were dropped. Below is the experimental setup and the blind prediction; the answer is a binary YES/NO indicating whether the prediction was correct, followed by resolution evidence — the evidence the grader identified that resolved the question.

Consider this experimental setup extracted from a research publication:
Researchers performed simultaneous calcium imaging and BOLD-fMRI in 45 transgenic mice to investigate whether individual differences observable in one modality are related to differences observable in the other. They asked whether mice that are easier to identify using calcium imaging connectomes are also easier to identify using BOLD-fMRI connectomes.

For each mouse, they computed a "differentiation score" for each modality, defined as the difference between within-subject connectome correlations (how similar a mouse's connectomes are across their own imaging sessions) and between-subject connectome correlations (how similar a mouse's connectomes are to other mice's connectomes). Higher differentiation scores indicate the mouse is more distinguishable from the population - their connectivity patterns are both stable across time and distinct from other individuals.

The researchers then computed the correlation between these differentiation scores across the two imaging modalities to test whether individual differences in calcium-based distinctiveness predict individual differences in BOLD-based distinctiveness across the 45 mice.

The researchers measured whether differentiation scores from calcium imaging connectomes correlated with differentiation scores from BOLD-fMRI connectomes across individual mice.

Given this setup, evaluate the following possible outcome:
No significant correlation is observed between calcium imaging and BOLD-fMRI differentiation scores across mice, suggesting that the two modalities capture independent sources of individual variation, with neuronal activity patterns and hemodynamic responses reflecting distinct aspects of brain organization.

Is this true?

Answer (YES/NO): YES